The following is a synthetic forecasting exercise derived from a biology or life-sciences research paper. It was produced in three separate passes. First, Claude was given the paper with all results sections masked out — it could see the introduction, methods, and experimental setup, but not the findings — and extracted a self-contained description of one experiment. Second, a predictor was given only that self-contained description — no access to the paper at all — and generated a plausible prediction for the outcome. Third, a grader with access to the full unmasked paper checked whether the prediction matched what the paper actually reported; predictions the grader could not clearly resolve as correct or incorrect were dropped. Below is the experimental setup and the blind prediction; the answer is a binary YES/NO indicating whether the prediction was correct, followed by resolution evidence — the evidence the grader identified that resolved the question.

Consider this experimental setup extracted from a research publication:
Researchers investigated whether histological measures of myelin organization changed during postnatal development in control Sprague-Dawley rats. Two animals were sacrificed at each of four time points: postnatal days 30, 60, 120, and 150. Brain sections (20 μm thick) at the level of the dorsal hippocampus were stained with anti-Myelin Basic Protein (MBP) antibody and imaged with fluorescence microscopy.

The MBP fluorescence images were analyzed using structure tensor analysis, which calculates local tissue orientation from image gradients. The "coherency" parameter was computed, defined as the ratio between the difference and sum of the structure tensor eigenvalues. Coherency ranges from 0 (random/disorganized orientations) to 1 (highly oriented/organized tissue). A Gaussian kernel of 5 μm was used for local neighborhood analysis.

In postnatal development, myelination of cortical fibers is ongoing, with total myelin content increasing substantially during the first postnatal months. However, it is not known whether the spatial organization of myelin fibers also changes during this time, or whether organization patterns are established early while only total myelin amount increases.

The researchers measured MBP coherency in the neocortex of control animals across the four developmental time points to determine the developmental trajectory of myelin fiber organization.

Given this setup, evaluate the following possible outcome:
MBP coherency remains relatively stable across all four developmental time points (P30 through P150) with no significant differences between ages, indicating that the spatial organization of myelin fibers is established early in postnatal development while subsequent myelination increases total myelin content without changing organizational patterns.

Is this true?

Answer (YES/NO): YES